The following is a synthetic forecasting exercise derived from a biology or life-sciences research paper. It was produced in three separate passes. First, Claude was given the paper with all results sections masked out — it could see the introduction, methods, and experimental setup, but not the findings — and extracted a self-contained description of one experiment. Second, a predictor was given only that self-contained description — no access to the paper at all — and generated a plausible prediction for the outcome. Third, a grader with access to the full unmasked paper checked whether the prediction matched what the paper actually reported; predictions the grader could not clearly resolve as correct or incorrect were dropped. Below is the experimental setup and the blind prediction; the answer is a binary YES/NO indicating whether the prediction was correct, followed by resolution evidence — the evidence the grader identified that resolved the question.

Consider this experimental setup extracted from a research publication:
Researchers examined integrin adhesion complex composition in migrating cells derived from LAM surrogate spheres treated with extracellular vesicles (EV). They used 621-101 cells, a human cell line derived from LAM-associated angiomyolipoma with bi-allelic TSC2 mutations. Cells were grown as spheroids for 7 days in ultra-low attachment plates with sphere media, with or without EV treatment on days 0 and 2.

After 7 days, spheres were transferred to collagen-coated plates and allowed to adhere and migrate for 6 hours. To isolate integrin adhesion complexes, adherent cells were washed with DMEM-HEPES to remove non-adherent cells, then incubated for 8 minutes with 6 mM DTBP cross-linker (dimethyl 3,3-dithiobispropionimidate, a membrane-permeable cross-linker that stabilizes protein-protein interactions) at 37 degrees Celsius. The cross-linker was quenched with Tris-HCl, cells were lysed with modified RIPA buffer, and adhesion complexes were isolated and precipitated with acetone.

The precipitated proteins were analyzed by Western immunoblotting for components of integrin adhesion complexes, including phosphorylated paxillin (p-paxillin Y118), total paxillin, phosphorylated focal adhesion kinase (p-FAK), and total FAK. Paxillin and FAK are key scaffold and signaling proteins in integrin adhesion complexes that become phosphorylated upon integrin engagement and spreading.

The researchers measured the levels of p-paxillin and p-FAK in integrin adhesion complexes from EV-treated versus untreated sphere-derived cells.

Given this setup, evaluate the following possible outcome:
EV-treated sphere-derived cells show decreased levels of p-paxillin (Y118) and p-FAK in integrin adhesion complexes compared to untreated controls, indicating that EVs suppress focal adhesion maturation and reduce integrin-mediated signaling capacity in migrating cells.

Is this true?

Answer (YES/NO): NO